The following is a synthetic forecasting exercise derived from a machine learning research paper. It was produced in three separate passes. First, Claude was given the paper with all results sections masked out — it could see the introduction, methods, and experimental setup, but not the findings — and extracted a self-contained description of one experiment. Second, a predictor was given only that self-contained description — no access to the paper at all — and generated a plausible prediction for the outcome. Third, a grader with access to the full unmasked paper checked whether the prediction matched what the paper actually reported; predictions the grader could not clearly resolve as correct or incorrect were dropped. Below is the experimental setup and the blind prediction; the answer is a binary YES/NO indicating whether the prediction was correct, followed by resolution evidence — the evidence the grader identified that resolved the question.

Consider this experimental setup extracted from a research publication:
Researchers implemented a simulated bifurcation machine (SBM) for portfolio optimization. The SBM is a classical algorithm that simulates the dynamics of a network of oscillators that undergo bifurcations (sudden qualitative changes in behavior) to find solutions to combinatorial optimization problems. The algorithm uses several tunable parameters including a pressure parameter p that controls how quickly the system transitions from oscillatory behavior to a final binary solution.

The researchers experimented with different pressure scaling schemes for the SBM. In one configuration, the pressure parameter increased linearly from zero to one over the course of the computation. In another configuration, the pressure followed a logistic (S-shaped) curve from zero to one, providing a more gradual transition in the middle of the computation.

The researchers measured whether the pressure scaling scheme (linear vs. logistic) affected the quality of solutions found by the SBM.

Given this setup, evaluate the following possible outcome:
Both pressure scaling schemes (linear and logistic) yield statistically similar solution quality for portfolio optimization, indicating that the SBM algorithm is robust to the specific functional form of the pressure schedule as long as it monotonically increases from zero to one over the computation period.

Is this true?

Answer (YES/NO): YES